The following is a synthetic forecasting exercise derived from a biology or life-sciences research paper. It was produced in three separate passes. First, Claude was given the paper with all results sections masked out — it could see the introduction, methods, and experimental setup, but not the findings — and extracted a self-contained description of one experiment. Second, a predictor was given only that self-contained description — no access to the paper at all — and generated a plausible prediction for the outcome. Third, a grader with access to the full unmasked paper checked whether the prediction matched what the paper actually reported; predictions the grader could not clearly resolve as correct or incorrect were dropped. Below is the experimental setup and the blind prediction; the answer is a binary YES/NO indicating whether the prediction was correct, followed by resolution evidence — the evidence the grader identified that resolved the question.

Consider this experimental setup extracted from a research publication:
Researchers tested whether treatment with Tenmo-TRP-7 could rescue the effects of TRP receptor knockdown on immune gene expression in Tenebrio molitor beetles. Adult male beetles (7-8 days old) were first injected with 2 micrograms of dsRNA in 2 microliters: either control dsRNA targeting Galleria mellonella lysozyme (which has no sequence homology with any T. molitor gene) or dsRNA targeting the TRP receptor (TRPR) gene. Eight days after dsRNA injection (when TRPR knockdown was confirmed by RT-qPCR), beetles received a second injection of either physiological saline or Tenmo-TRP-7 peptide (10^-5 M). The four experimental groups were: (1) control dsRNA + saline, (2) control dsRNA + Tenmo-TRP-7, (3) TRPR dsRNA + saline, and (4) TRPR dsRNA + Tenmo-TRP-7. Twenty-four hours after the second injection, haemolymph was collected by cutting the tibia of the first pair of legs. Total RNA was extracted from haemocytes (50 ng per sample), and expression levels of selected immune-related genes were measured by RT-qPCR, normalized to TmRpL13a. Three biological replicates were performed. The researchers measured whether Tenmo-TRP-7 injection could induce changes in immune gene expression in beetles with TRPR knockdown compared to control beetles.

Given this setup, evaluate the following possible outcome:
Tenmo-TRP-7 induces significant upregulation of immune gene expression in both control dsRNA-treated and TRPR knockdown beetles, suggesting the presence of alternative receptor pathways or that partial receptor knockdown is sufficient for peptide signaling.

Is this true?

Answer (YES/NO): NO